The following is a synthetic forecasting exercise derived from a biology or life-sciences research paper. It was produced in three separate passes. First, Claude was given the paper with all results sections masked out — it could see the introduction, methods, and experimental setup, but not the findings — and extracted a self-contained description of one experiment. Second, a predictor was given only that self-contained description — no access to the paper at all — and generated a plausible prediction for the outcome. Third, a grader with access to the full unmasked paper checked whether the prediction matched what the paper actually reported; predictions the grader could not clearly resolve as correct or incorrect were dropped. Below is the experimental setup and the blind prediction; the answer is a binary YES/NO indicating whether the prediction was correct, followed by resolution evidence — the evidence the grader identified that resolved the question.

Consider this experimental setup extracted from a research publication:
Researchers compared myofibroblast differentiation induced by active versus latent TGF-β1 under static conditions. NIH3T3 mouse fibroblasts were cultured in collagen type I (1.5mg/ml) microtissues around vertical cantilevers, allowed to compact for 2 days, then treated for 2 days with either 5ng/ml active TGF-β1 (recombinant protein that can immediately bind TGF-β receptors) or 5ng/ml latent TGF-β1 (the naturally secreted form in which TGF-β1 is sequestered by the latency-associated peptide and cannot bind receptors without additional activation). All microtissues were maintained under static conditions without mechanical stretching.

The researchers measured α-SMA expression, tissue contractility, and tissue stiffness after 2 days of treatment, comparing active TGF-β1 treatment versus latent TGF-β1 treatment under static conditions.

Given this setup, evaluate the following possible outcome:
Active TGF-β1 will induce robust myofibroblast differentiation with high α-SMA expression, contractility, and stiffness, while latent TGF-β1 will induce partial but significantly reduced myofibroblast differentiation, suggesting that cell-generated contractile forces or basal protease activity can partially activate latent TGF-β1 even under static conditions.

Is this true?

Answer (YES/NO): NO